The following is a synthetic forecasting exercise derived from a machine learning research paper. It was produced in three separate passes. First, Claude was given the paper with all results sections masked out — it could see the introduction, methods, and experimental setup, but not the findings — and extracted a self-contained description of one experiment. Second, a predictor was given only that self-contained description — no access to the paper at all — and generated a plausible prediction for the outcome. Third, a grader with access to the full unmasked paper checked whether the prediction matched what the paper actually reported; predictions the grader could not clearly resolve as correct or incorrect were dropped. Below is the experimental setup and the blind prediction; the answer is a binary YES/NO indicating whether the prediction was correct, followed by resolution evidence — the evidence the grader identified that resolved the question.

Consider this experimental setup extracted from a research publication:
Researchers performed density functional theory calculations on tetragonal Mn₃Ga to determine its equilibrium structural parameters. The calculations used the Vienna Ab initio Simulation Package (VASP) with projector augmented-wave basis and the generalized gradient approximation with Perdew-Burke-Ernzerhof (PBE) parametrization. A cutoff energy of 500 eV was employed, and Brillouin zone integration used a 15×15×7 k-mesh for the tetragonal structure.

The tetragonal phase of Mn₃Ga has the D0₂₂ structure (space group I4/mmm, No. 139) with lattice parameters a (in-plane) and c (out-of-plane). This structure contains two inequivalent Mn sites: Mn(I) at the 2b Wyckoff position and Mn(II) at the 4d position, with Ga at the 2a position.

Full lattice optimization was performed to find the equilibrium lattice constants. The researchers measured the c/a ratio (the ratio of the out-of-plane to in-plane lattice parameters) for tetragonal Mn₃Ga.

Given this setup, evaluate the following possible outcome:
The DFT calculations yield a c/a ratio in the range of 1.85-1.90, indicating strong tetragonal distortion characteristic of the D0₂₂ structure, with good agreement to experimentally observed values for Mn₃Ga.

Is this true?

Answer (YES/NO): YES